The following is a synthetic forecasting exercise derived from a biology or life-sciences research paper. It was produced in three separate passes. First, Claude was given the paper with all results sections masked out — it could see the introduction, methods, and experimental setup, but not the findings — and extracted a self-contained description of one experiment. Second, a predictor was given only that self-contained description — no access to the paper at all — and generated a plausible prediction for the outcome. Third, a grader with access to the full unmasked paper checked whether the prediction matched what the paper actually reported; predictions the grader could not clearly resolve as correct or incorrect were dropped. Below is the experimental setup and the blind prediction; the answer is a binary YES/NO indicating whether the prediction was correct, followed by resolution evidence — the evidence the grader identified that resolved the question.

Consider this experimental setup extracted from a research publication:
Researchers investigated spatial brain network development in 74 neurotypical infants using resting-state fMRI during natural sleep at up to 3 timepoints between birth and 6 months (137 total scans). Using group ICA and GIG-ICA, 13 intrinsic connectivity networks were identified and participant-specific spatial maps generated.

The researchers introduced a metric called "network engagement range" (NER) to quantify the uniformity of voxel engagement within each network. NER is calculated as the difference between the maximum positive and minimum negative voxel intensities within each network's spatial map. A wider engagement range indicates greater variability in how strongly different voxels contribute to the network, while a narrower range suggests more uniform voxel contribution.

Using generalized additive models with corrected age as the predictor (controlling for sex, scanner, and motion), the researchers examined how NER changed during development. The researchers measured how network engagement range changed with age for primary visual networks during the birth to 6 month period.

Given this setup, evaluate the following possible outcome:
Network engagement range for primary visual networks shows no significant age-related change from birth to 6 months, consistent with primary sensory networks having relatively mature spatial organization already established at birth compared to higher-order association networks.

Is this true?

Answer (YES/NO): NO